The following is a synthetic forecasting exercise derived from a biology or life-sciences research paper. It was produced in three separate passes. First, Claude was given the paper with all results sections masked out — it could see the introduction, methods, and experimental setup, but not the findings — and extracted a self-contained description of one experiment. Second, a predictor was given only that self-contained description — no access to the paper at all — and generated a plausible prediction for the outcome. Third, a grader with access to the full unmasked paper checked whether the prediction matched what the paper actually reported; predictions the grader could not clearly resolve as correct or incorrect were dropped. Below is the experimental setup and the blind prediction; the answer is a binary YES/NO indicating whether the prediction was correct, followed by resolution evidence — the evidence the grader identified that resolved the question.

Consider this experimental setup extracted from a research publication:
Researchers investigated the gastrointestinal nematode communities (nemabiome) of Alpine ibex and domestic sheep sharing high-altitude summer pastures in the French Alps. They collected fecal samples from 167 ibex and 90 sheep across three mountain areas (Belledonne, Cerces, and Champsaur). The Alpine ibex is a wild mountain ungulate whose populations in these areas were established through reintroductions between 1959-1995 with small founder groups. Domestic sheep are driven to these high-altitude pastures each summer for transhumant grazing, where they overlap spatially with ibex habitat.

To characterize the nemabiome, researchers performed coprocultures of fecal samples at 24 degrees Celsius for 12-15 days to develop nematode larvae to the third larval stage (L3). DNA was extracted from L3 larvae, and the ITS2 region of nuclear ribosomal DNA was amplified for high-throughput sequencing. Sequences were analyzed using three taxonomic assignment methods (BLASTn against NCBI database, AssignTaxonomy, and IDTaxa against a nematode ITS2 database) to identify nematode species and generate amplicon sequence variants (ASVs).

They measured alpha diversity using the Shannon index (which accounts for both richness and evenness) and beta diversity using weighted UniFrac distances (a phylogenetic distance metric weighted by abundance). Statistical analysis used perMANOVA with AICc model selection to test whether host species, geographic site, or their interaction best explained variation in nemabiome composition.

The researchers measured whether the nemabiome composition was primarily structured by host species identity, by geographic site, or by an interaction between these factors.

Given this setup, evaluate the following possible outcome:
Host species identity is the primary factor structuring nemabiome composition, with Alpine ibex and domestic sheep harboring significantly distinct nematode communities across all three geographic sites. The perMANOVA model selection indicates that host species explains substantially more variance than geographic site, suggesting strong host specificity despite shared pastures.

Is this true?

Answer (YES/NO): NO